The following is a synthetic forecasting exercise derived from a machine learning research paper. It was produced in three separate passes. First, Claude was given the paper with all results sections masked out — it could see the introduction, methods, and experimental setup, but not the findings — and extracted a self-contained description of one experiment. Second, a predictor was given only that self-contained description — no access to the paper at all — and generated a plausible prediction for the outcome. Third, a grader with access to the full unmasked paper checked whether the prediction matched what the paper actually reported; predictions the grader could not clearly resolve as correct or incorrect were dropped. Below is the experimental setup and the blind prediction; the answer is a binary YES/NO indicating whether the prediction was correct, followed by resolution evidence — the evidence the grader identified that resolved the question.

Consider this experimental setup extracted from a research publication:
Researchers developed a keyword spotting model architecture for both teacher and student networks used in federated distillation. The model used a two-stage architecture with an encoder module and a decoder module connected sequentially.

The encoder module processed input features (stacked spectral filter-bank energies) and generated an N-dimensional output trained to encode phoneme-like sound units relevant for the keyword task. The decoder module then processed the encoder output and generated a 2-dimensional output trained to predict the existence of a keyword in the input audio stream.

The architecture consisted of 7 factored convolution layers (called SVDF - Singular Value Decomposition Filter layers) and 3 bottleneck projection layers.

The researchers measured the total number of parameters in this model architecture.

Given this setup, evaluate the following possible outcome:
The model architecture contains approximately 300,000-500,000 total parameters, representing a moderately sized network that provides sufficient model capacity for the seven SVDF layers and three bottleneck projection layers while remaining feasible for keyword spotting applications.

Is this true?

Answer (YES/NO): YES